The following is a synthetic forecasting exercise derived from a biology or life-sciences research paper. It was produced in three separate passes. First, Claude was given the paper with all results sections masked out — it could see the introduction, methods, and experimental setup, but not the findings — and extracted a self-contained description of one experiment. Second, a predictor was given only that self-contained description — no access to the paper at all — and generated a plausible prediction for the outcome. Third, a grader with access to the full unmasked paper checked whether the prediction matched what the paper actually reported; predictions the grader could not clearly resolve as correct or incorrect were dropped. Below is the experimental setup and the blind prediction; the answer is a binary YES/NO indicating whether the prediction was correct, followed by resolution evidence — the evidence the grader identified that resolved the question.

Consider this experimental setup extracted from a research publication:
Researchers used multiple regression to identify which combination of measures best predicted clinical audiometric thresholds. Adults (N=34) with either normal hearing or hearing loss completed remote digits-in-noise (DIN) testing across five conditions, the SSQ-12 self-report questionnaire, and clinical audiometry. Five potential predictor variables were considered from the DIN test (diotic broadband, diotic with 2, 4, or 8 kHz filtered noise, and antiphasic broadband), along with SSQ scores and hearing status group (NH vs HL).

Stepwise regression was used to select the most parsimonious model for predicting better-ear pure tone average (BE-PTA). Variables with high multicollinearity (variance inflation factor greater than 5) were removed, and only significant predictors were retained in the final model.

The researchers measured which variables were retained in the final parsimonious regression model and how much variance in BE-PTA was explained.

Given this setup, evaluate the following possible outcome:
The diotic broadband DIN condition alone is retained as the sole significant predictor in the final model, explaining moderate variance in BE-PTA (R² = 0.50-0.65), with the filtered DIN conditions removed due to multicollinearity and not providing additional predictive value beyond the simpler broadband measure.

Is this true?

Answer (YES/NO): NO